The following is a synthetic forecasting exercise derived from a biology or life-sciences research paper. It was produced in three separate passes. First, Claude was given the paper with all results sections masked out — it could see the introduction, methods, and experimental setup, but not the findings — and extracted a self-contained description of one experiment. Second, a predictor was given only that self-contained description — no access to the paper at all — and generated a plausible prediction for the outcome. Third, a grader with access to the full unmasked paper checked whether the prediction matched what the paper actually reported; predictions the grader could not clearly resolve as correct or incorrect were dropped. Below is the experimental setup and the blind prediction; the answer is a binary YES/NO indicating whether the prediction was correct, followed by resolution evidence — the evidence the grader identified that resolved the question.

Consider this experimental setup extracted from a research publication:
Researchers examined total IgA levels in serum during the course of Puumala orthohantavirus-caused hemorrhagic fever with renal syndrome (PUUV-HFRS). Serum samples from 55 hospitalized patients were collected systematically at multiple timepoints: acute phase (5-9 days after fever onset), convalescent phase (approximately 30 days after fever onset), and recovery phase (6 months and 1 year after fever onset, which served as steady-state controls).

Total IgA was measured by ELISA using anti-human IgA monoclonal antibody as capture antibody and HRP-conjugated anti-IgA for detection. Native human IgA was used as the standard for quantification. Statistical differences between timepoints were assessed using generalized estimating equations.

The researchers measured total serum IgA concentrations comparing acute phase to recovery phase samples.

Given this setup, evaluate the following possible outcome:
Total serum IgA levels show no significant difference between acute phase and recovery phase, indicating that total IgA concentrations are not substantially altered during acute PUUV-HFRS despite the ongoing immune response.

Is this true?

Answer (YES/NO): YES